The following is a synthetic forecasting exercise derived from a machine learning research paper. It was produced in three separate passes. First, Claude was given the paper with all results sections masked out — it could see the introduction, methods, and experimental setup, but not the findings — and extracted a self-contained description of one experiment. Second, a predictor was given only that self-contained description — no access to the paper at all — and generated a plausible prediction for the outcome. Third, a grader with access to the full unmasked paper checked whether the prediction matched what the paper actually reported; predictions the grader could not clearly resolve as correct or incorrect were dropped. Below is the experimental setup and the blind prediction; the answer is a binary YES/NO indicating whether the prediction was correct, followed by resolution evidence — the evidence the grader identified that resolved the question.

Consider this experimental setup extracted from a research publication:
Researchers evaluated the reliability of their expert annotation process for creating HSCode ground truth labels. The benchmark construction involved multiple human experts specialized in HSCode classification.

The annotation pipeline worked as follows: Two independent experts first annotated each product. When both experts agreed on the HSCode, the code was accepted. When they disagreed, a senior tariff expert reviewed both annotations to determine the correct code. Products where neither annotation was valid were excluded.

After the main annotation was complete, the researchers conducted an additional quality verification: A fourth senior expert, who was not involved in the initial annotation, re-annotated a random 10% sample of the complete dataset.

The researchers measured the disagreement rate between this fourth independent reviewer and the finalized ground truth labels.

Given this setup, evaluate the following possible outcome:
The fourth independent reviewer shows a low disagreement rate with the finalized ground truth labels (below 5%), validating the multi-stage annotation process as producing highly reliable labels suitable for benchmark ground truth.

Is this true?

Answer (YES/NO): YES